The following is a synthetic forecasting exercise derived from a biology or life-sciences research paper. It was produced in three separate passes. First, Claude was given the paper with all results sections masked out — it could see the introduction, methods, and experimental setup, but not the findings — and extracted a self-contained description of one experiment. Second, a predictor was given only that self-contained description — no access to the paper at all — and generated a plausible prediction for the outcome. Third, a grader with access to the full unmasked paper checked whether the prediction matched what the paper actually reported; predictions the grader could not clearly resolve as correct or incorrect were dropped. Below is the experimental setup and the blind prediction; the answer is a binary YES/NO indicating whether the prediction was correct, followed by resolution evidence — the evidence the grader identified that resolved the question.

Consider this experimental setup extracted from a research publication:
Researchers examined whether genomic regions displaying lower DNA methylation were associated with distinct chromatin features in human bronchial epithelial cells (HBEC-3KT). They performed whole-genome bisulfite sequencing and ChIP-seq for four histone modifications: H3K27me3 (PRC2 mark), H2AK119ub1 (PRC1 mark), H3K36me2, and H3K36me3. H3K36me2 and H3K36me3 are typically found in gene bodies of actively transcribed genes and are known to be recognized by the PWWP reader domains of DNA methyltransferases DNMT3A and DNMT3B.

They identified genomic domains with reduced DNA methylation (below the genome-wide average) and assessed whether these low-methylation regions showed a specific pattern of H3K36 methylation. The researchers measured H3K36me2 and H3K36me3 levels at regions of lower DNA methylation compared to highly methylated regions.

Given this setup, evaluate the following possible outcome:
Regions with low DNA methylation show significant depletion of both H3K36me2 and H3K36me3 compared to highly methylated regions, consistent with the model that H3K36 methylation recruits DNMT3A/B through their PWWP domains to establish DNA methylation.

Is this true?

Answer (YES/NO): YES